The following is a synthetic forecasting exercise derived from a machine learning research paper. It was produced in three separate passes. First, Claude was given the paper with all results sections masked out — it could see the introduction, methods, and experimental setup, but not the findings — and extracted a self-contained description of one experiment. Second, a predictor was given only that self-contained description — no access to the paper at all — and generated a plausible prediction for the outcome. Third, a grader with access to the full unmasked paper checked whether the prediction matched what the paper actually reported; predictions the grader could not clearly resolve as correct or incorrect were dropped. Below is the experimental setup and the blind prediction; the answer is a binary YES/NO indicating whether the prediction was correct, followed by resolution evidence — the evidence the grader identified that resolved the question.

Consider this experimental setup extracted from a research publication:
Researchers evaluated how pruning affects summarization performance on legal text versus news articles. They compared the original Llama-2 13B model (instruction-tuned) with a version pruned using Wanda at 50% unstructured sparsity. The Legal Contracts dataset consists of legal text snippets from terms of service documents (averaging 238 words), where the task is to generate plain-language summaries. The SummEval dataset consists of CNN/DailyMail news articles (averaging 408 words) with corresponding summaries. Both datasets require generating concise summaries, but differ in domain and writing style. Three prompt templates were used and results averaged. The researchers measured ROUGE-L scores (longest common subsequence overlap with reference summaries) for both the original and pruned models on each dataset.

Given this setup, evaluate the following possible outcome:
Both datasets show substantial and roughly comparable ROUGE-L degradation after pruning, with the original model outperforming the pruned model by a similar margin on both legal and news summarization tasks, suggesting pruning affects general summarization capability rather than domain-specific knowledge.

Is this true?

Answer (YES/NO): NO